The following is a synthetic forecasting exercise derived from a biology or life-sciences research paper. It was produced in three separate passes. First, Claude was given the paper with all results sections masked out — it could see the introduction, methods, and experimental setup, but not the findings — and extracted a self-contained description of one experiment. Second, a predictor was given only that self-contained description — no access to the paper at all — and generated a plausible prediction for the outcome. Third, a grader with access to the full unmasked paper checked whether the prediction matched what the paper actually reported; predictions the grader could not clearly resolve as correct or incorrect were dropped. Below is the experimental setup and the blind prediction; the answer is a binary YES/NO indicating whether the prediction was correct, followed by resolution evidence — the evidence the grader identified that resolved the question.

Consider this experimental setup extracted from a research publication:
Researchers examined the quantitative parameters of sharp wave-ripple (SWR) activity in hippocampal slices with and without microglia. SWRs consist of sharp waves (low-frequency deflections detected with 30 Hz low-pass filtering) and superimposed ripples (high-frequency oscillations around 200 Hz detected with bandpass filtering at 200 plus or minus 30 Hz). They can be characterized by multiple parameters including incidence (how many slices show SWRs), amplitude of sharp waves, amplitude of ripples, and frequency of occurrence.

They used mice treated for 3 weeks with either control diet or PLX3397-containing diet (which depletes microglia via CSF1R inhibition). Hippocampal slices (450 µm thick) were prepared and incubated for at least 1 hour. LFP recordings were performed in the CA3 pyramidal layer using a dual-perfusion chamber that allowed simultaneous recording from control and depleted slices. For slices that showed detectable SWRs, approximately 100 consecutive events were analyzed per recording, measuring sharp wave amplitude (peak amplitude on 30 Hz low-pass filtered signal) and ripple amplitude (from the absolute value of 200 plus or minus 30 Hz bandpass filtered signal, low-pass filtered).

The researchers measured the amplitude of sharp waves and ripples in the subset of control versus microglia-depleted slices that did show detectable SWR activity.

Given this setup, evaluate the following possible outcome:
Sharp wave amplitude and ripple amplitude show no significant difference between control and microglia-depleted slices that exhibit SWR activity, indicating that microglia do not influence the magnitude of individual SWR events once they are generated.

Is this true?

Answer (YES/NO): NO